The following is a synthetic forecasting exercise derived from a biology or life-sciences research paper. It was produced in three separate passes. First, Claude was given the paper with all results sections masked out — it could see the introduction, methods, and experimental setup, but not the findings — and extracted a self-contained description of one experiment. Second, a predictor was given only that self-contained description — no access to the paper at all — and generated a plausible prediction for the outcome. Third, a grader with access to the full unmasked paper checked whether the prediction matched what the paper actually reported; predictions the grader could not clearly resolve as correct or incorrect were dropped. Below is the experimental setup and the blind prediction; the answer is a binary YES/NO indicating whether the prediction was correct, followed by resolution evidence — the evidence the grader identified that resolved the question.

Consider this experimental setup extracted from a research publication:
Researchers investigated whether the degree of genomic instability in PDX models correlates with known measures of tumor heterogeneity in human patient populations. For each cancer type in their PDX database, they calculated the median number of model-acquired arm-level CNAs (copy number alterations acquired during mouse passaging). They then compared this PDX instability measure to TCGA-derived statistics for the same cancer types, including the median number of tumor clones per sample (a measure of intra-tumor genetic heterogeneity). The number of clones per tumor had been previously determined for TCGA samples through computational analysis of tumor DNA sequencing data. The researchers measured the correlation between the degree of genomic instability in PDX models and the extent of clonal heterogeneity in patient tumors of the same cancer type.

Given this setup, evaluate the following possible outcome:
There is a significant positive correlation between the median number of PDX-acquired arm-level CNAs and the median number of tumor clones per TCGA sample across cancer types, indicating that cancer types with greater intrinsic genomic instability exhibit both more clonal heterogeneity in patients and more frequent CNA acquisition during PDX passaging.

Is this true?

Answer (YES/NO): YES